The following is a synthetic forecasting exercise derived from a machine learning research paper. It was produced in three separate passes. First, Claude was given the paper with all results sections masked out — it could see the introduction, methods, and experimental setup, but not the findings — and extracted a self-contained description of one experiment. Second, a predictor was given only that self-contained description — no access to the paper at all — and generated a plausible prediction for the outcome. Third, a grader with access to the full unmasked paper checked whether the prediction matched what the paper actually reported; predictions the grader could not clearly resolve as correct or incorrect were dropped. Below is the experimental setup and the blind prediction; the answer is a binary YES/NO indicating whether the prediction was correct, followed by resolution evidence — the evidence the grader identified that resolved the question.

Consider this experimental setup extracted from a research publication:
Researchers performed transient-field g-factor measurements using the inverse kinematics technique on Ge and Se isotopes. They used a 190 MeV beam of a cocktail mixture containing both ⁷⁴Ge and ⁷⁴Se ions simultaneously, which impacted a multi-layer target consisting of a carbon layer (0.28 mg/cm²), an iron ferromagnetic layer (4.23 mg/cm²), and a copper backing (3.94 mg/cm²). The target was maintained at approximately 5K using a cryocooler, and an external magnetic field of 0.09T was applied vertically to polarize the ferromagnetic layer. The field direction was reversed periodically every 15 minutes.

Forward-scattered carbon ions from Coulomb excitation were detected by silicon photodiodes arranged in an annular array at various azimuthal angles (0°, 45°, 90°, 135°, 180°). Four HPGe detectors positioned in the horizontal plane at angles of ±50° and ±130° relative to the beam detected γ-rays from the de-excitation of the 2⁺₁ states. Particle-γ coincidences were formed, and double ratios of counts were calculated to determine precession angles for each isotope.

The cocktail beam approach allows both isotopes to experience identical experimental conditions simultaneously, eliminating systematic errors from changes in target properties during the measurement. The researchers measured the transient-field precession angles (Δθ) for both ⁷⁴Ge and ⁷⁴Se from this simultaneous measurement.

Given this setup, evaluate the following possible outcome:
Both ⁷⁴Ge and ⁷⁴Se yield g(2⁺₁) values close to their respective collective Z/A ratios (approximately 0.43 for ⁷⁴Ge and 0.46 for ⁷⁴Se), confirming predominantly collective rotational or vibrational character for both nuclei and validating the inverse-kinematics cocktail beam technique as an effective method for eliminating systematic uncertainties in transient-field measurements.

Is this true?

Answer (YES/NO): NO